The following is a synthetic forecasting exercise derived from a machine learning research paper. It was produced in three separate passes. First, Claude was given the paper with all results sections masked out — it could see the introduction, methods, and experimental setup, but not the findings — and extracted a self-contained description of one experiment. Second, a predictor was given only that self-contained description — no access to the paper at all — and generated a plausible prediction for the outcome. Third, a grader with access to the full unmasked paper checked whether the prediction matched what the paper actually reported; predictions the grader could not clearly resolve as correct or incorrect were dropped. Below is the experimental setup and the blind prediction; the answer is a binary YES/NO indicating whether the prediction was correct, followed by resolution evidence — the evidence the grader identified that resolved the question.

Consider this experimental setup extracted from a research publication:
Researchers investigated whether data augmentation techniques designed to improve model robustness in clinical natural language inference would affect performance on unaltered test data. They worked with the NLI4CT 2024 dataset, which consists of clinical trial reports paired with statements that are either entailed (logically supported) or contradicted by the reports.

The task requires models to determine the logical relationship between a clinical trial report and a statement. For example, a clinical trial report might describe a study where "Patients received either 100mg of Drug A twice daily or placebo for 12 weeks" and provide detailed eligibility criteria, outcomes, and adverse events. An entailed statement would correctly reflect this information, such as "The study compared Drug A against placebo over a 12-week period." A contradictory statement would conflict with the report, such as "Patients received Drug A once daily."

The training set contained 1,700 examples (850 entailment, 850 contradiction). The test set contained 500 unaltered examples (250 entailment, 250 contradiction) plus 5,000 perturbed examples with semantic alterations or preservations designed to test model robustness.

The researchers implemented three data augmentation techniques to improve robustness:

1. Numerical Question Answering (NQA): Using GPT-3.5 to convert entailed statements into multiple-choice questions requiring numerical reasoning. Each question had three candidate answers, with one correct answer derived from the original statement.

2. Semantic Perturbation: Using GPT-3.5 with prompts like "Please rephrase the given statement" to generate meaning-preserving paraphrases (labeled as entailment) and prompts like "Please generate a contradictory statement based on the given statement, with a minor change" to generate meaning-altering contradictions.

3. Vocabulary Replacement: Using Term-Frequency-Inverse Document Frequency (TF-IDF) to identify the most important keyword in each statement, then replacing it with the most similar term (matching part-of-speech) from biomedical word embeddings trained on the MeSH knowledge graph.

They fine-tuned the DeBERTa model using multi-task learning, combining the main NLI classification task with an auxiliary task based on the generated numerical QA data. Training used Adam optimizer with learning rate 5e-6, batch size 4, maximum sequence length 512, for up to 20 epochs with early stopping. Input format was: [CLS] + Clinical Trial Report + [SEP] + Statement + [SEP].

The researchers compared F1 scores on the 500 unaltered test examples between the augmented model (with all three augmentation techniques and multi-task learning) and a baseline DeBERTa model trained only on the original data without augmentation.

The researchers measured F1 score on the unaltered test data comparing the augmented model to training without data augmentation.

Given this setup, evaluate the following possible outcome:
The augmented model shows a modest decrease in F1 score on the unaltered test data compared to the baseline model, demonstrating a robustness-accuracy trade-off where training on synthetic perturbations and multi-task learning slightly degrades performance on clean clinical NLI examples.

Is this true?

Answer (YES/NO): YES